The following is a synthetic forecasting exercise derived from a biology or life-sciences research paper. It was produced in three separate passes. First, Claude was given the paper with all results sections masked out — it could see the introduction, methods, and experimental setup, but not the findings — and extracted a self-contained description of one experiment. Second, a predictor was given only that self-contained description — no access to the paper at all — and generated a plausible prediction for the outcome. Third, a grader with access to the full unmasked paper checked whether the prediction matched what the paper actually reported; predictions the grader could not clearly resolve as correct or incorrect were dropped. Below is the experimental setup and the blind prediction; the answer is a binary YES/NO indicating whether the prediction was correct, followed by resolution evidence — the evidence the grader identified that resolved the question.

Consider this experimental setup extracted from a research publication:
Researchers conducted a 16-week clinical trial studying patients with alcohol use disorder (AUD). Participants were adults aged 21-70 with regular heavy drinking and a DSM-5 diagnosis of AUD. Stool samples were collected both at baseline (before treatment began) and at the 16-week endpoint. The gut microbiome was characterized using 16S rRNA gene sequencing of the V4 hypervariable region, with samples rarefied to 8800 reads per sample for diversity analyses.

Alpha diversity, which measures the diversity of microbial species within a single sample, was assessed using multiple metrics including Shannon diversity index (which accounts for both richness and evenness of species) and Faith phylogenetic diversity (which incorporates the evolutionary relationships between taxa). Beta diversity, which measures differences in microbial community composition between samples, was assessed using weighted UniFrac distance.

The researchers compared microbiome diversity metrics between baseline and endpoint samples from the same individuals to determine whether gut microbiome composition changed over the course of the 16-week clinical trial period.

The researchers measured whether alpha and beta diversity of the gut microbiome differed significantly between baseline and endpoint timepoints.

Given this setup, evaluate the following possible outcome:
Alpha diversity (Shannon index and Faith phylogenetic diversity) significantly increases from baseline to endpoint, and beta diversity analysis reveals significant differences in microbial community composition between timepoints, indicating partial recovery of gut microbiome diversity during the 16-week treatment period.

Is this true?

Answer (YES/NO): NO